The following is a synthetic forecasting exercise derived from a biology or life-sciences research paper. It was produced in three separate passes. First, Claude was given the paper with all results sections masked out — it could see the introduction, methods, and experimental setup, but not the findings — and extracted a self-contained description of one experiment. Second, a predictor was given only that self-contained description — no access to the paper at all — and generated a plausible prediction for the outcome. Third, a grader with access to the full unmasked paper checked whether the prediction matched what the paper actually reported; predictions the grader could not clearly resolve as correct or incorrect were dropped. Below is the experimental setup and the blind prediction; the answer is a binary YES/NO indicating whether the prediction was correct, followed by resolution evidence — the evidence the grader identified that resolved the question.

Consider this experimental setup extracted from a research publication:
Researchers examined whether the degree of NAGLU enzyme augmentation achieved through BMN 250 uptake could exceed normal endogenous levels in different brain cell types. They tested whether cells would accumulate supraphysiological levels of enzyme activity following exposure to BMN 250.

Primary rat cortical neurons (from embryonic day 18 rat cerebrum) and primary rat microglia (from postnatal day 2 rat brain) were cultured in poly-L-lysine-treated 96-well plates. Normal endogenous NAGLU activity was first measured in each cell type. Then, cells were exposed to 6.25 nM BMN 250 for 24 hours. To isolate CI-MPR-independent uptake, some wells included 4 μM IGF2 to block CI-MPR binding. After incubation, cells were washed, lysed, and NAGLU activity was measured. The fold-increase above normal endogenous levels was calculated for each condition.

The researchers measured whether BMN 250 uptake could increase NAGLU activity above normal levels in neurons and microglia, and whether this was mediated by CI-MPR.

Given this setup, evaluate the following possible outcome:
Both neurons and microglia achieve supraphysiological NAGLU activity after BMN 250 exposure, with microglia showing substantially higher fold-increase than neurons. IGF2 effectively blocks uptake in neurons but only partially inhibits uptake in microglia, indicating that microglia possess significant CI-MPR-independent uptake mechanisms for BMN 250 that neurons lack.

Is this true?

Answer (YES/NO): YES